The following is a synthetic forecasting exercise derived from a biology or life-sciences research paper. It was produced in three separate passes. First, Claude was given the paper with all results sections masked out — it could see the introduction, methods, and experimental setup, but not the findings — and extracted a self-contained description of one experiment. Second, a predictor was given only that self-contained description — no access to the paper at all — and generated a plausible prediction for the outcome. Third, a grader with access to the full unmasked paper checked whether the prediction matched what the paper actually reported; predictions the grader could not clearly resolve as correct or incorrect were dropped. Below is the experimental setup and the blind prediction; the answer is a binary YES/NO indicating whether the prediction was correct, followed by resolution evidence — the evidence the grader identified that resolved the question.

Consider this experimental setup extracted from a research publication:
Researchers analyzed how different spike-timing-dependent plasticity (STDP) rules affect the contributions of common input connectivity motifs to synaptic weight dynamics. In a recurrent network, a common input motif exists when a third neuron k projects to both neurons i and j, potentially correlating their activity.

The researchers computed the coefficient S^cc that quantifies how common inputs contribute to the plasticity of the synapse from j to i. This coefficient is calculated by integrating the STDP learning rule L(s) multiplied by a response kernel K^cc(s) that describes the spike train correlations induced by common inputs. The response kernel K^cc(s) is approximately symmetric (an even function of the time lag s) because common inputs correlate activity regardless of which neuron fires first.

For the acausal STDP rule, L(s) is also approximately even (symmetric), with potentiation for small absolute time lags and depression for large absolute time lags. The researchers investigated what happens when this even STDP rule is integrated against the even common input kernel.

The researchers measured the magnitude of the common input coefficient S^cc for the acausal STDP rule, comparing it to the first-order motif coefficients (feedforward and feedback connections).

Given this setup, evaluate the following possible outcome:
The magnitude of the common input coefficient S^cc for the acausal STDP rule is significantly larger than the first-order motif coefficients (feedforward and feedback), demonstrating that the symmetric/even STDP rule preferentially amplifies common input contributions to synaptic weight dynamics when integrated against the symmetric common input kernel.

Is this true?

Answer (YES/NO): NO